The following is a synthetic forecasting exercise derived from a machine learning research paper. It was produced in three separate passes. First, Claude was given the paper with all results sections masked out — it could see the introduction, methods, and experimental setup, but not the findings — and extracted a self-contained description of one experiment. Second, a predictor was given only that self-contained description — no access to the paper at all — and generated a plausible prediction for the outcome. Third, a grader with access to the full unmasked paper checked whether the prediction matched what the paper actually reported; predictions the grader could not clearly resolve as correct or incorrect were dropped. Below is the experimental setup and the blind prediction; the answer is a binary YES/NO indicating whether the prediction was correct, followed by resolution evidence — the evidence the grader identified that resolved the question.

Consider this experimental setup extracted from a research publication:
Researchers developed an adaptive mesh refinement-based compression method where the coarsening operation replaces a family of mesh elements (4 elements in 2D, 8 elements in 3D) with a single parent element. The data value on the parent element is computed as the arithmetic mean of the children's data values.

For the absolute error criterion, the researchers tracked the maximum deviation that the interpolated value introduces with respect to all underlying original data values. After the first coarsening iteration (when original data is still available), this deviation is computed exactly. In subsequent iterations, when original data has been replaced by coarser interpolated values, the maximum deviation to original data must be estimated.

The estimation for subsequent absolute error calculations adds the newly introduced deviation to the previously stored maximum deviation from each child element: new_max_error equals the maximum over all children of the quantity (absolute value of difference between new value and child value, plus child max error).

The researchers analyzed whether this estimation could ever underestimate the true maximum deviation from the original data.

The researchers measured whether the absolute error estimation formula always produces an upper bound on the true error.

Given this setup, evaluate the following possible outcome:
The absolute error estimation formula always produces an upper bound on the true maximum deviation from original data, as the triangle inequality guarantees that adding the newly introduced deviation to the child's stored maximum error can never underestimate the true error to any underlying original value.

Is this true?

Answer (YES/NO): YES